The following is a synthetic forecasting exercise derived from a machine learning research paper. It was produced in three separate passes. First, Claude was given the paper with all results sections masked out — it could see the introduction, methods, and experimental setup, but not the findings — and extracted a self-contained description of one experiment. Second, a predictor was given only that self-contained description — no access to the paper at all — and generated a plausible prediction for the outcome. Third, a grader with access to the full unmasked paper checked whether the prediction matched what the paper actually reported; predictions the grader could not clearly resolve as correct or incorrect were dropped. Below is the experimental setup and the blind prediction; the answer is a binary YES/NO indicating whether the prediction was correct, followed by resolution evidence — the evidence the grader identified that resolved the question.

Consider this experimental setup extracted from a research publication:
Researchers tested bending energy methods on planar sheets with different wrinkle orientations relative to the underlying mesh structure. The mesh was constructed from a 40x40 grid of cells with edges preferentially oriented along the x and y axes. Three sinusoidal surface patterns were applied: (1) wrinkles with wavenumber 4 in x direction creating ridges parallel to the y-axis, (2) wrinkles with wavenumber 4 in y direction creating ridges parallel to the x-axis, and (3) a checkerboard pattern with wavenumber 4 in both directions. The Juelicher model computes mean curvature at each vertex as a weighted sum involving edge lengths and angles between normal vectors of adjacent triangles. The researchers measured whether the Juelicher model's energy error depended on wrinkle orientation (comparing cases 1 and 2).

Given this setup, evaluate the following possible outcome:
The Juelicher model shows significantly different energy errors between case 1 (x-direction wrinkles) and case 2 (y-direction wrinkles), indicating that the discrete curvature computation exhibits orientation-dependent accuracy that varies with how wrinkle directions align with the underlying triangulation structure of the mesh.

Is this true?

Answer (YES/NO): NO